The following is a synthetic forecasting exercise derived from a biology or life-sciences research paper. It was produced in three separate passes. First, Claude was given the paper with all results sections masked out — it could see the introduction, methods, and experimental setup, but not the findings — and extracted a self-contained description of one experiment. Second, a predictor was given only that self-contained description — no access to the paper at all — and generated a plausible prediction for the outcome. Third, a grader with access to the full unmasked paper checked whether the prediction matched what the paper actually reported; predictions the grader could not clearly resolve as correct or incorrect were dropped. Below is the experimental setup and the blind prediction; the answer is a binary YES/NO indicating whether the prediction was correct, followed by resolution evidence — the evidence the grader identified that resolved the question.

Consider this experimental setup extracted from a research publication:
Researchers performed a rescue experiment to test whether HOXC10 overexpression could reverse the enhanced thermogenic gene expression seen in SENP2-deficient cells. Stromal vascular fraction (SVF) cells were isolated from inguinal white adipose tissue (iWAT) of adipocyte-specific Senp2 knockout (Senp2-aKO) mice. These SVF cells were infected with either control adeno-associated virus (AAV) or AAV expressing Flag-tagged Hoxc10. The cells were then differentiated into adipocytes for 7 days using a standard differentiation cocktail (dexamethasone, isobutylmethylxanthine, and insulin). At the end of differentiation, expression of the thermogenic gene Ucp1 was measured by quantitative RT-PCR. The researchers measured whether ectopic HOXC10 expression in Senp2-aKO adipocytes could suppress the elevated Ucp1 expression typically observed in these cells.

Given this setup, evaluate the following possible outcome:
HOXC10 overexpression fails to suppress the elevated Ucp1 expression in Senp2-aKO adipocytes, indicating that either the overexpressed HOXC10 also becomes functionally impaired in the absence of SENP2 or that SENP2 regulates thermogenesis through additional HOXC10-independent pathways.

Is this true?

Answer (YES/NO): NO